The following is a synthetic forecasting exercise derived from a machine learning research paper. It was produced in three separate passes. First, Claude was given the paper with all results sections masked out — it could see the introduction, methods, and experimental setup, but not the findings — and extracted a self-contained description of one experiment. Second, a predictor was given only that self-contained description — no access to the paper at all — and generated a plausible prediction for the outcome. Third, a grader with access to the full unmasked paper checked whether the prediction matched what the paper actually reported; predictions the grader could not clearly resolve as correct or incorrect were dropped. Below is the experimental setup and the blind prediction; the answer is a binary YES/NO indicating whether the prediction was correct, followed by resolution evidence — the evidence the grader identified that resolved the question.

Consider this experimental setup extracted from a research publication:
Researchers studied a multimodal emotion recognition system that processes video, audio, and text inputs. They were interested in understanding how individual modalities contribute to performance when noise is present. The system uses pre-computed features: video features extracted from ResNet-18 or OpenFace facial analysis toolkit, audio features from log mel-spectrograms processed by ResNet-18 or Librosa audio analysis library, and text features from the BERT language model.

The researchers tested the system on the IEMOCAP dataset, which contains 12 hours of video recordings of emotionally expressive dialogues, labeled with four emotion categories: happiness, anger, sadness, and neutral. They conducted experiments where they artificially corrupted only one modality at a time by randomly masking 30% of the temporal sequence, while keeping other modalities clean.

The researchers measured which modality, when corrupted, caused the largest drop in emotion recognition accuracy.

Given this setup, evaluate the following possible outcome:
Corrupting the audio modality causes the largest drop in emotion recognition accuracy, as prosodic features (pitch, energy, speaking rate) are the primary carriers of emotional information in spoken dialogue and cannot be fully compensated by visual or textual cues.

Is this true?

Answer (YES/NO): NO